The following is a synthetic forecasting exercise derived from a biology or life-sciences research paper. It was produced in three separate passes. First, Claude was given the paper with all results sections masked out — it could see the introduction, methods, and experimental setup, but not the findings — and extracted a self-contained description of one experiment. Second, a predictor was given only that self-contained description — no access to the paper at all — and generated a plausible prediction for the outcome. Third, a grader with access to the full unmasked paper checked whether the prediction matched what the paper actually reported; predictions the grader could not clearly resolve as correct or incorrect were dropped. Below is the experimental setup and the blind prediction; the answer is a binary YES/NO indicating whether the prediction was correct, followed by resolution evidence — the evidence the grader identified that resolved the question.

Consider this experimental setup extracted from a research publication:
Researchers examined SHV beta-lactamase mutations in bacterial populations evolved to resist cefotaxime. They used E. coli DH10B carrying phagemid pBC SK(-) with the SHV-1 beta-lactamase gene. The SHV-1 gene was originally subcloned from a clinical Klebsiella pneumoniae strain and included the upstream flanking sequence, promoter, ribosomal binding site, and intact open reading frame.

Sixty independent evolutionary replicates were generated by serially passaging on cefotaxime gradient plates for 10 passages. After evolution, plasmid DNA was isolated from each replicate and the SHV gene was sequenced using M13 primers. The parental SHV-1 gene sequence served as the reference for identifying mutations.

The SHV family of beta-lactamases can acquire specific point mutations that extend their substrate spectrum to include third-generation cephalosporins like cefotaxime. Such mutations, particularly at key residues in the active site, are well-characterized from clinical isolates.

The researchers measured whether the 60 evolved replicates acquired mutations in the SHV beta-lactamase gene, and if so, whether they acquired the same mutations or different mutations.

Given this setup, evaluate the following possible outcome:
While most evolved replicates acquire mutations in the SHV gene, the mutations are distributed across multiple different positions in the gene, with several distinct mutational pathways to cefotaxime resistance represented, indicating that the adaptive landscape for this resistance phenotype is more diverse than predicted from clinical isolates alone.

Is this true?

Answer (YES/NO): NO